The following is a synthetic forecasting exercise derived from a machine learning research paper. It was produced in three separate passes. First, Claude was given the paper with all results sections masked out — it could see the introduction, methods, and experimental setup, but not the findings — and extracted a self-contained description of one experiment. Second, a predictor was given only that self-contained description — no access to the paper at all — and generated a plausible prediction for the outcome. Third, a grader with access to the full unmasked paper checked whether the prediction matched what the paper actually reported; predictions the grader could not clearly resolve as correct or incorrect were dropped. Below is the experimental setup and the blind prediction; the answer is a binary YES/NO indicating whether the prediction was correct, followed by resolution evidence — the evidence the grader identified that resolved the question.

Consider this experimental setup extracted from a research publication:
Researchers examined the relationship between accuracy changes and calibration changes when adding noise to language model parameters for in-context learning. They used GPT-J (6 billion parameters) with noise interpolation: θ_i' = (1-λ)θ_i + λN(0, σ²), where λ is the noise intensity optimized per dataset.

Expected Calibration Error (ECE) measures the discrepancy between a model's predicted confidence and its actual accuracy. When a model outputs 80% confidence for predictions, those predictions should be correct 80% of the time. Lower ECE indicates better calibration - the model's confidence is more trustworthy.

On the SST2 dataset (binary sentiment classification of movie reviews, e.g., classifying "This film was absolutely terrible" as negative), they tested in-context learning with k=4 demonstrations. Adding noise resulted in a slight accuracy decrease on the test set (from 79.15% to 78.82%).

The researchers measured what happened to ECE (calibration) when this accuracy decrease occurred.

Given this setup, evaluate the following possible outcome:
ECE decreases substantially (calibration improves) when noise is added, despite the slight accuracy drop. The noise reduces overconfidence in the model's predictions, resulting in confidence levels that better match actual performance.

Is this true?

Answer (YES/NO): NO